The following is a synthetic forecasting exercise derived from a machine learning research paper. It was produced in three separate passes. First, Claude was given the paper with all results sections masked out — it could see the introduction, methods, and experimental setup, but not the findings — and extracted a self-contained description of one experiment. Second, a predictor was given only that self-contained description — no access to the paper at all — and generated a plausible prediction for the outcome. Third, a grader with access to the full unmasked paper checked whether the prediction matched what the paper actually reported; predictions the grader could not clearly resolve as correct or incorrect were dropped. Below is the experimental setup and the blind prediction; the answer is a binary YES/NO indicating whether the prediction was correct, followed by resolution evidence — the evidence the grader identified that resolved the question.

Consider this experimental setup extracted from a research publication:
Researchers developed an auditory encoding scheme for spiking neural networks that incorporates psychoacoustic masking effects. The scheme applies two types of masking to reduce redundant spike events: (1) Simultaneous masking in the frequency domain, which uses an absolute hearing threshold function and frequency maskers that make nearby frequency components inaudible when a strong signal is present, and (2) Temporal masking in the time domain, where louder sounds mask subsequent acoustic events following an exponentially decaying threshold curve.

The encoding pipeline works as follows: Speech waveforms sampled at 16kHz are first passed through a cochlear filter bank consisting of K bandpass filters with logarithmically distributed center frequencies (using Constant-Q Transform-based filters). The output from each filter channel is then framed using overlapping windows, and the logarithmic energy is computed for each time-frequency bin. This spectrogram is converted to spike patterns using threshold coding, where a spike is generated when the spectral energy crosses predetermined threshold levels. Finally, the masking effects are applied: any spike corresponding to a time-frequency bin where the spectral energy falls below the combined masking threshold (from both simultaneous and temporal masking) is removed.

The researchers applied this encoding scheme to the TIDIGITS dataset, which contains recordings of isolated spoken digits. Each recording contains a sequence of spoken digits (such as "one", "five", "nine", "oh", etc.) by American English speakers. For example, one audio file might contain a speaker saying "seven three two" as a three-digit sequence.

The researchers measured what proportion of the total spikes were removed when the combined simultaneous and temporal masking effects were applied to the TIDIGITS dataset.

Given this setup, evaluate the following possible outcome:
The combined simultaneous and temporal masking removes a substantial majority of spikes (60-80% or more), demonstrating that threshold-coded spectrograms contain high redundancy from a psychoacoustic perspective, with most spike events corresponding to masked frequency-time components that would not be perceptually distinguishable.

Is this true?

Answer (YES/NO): NO